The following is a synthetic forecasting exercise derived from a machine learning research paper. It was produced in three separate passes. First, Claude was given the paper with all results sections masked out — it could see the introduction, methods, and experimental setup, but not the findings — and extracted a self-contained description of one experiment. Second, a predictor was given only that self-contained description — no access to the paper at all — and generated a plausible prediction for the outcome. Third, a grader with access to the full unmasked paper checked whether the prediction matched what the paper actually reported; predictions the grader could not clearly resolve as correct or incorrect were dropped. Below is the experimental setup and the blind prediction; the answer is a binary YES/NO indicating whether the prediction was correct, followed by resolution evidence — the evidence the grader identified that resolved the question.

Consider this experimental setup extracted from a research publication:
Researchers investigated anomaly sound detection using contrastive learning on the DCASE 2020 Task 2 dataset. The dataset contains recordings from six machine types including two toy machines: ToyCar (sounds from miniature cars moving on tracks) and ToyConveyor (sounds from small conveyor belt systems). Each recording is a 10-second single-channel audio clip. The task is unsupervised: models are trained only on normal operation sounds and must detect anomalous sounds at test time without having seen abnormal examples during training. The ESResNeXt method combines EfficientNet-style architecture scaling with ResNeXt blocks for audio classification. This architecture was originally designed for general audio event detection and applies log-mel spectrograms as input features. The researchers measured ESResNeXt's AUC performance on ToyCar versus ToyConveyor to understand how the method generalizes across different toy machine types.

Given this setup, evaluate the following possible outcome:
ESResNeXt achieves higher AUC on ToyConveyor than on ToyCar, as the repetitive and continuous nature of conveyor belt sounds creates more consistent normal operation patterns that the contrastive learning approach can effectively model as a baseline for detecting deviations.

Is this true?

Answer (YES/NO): YES